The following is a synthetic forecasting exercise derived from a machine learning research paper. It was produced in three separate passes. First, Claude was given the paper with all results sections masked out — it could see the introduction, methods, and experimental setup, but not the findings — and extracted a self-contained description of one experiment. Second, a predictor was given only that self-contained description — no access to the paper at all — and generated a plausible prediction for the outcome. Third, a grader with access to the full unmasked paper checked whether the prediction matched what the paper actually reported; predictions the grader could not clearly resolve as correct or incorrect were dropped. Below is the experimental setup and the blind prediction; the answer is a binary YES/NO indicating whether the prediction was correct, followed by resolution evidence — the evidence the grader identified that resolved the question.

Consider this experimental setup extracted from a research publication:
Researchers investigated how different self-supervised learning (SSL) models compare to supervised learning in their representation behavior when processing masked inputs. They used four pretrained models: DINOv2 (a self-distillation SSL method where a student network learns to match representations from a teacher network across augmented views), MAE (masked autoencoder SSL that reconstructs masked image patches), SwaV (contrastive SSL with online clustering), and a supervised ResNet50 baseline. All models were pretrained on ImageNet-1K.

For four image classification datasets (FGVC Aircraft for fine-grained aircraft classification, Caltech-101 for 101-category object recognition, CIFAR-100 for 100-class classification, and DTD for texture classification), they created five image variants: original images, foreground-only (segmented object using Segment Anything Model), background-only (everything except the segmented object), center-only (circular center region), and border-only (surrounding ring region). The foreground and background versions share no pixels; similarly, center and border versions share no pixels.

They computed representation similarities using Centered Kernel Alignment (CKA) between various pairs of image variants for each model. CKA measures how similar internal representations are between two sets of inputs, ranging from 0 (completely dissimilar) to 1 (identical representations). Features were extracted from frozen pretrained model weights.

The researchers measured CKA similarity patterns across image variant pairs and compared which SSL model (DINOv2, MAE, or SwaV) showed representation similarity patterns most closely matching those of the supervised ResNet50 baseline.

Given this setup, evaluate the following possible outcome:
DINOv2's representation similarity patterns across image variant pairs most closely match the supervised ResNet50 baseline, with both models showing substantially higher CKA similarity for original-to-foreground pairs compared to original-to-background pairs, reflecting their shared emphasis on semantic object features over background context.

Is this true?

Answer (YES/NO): NO